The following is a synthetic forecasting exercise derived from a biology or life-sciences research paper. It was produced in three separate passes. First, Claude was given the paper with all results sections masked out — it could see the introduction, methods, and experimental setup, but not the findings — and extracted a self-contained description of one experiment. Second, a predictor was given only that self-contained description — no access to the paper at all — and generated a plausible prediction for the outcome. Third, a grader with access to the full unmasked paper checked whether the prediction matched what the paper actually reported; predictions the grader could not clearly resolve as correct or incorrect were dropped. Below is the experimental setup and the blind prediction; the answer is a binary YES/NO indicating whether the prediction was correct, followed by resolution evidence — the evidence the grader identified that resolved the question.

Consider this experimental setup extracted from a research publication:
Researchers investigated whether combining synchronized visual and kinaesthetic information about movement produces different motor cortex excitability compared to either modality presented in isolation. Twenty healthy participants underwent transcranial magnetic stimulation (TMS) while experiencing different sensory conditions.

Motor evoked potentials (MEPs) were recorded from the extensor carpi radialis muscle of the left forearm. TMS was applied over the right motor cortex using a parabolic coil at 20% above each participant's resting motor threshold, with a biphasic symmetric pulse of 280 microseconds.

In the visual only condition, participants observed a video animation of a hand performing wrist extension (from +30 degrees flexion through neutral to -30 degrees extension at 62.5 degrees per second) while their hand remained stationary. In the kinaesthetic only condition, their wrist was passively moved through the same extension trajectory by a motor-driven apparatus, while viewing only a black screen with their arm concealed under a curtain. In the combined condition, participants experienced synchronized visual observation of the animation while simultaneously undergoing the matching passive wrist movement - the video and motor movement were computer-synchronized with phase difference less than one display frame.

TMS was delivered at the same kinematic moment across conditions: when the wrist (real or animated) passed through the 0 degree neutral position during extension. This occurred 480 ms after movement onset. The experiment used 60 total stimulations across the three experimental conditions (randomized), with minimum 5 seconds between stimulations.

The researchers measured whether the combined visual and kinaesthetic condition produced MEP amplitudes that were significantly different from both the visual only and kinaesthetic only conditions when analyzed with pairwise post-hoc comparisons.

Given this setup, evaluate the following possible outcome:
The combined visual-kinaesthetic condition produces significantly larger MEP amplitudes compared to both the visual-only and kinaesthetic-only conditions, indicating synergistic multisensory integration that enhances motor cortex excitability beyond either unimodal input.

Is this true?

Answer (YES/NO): YES